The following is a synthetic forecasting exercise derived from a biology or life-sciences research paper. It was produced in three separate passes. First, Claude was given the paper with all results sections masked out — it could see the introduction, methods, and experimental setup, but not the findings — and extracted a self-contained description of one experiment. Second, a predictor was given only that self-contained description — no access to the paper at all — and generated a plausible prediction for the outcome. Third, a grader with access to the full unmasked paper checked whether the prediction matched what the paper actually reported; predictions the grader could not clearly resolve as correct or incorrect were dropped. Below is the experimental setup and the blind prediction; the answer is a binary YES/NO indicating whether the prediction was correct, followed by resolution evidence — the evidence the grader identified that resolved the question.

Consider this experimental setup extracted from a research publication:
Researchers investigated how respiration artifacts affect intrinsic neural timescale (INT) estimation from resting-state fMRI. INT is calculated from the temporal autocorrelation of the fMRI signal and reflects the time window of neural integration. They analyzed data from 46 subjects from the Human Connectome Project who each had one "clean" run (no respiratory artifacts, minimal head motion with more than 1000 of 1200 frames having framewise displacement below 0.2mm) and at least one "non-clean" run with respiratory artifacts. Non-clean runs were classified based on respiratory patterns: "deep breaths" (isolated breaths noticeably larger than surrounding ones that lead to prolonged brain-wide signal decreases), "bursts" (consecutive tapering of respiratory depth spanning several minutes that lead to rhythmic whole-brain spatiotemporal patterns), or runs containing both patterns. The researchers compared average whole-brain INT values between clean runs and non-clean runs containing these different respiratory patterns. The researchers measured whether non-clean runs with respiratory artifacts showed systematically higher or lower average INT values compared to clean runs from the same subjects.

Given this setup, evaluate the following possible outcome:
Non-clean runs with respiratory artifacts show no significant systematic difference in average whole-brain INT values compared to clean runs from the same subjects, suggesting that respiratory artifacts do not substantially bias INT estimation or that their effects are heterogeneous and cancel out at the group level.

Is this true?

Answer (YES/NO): NO